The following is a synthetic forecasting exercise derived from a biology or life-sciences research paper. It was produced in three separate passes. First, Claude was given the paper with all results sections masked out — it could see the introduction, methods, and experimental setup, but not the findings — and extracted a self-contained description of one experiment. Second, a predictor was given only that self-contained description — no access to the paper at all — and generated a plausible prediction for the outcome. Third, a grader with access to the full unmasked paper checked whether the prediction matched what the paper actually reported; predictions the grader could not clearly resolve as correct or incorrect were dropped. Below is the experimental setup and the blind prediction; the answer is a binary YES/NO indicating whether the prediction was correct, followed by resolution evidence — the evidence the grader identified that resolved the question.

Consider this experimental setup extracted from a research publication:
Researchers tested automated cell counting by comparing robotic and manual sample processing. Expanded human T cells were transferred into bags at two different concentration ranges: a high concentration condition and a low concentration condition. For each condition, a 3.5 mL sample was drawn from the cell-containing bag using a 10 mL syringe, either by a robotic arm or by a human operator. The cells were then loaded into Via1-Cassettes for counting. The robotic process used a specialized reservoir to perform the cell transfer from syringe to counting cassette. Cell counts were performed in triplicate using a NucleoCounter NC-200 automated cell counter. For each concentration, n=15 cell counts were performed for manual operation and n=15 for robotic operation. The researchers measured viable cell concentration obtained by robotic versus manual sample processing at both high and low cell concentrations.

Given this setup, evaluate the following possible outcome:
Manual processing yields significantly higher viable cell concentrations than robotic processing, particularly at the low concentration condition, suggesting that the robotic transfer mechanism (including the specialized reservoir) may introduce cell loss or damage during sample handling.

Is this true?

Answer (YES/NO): NO